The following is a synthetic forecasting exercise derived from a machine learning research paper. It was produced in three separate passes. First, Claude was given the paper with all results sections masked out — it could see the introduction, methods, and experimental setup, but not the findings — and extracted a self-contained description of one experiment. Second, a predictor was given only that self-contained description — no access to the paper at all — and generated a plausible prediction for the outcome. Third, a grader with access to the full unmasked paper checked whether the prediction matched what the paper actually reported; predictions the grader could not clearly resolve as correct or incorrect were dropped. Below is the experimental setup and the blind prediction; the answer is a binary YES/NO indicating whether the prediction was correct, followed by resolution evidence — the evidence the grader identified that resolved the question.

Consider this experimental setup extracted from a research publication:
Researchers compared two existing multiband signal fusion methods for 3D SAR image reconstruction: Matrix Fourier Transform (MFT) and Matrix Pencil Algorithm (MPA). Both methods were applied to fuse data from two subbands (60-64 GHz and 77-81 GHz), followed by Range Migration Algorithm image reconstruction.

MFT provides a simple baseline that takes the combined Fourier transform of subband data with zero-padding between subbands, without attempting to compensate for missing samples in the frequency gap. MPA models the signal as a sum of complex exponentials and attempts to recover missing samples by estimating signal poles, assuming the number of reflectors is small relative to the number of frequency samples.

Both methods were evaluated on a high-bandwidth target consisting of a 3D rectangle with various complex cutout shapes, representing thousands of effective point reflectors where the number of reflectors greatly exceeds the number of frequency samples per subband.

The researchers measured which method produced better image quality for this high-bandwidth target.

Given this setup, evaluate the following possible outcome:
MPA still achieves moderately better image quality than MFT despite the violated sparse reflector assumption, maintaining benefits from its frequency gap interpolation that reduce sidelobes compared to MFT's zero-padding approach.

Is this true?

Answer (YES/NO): YES